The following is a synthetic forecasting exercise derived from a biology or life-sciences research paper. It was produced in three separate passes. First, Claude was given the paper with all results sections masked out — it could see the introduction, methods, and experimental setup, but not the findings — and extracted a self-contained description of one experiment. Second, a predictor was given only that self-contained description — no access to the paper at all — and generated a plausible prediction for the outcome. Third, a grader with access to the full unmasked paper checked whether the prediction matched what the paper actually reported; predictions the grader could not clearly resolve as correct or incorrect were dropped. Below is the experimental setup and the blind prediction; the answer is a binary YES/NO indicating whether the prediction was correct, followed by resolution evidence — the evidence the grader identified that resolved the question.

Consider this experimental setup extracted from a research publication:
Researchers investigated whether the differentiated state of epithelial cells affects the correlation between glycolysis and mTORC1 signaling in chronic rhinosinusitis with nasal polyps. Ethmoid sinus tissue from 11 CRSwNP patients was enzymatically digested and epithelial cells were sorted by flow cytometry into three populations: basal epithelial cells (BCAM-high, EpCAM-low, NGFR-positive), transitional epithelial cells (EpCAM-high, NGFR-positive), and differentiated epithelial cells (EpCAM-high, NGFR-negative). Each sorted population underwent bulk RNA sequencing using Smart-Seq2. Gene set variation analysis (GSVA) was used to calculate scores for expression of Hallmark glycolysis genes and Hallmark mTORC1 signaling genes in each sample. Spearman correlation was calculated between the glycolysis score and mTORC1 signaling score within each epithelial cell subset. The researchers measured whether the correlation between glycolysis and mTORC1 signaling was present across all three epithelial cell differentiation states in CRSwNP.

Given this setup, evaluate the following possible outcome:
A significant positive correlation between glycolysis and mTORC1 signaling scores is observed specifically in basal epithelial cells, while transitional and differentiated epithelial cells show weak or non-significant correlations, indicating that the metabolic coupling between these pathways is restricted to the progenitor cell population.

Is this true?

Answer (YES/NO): NO